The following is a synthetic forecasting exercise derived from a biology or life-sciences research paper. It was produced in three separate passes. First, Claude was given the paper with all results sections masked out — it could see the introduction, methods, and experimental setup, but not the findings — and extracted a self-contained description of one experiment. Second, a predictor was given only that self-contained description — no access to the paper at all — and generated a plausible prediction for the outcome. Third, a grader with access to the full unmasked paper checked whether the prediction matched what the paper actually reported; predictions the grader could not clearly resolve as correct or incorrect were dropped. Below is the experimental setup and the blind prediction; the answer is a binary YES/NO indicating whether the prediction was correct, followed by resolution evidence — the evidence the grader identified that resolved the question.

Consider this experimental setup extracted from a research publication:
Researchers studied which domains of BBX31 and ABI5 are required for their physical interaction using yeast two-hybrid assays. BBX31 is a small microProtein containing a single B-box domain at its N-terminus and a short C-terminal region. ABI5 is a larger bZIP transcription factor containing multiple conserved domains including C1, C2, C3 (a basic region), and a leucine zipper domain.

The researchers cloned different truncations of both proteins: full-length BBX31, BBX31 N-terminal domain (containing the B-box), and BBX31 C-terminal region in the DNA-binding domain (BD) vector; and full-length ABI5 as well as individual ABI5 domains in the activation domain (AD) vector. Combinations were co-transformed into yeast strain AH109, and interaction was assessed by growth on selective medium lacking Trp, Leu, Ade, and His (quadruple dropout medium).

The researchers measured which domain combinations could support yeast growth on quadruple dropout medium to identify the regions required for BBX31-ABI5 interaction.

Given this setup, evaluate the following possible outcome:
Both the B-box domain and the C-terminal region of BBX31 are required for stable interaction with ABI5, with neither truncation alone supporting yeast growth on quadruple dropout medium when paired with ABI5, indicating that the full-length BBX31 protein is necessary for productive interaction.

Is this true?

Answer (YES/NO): NO